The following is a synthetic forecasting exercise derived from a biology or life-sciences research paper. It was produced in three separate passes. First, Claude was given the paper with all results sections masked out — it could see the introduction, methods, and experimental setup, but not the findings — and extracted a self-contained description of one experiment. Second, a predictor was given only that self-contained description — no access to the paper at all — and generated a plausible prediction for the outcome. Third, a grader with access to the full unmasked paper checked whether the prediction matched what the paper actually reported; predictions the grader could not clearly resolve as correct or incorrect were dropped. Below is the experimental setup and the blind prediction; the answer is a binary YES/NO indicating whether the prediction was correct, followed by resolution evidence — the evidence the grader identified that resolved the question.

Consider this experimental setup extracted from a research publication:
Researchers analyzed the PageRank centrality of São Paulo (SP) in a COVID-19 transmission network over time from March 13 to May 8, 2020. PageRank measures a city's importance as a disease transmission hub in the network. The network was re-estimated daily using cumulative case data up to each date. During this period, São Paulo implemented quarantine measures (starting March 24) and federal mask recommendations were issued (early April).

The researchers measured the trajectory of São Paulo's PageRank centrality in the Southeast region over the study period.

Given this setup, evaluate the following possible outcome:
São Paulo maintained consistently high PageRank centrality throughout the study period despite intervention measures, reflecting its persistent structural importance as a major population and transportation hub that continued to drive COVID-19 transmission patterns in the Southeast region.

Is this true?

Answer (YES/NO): YES